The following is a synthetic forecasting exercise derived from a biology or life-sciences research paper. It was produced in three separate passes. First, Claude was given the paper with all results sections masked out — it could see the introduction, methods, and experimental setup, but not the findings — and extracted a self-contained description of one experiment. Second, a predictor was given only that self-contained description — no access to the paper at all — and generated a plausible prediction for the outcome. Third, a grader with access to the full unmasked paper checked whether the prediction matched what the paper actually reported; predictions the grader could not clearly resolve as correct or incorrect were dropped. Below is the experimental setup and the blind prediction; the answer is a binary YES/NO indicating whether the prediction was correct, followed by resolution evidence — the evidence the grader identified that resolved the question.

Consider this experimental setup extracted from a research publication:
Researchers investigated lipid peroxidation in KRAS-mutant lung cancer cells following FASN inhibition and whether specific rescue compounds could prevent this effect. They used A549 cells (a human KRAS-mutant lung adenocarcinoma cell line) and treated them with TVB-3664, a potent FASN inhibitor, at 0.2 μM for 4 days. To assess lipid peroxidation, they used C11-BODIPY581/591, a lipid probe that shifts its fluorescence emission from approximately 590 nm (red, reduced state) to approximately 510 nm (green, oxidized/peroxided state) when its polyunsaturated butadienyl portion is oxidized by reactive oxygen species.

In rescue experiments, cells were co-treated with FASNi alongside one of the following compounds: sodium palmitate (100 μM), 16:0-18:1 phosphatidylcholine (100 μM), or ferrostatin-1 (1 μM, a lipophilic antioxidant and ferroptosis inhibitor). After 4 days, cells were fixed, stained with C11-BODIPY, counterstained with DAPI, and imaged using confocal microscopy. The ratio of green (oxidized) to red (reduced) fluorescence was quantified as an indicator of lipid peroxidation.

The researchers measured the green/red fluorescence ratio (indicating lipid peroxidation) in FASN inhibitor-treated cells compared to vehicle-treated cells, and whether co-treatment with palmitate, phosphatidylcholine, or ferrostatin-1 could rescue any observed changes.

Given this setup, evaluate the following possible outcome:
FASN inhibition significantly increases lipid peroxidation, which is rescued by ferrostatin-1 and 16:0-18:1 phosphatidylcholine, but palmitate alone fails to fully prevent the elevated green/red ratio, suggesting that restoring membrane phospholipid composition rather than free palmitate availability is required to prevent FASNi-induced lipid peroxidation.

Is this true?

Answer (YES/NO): NO